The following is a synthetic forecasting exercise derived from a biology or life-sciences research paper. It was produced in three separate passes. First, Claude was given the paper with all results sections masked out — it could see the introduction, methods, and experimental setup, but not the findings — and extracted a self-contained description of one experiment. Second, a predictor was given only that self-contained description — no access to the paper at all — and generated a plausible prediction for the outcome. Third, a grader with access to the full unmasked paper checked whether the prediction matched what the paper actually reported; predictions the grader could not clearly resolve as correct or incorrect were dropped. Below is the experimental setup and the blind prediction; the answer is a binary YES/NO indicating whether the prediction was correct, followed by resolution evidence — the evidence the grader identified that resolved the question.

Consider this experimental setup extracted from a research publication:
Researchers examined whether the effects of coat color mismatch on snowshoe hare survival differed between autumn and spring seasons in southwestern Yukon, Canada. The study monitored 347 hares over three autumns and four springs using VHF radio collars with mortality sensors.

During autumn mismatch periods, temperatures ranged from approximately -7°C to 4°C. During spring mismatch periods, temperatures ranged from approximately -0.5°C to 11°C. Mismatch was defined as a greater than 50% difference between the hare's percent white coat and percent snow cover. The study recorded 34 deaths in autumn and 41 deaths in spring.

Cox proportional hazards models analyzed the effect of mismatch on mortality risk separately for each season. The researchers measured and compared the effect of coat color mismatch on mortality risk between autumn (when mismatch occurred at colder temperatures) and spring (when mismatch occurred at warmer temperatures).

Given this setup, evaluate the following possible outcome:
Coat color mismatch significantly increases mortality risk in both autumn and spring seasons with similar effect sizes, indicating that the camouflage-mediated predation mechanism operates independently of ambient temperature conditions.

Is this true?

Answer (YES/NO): NO